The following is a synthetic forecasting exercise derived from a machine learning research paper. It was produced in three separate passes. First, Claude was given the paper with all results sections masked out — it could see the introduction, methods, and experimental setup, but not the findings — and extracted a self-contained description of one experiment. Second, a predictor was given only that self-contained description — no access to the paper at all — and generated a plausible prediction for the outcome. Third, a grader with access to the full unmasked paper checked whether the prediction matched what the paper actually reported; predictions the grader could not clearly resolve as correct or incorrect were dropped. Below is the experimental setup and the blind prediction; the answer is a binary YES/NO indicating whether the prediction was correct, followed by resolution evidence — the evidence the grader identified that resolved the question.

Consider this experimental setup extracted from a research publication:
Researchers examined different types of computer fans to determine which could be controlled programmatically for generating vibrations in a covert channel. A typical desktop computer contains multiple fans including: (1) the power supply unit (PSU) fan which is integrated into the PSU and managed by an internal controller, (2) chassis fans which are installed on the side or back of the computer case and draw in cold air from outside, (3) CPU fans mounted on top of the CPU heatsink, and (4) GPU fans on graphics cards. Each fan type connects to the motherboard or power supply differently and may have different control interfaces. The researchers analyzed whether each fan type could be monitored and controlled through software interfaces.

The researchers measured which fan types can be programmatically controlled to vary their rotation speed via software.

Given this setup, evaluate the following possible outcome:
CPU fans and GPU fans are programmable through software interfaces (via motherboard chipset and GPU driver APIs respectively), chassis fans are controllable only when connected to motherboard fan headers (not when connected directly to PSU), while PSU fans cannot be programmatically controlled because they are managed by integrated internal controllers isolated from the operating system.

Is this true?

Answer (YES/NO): NO